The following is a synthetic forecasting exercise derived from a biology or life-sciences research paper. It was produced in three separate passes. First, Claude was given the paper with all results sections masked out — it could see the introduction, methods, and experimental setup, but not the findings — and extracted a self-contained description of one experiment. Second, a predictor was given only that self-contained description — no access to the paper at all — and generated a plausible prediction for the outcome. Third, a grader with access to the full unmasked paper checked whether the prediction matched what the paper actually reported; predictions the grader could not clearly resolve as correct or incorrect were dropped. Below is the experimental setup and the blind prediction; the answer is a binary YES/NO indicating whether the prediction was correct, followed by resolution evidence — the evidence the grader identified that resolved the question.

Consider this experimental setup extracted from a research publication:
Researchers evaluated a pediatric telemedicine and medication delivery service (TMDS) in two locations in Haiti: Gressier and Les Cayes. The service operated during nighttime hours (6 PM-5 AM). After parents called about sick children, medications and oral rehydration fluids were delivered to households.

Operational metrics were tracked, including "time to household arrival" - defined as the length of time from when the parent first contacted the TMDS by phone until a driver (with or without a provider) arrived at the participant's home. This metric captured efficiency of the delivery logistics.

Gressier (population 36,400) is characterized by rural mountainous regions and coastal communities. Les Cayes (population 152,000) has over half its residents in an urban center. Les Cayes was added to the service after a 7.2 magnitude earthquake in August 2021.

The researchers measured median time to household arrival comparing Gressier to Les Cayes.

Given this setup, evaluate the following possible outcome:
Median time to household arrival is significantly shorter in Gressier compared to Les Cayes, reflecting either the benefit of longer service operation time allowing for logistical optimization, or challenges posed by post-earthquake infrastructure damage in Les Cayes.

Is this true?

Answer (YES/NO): NO